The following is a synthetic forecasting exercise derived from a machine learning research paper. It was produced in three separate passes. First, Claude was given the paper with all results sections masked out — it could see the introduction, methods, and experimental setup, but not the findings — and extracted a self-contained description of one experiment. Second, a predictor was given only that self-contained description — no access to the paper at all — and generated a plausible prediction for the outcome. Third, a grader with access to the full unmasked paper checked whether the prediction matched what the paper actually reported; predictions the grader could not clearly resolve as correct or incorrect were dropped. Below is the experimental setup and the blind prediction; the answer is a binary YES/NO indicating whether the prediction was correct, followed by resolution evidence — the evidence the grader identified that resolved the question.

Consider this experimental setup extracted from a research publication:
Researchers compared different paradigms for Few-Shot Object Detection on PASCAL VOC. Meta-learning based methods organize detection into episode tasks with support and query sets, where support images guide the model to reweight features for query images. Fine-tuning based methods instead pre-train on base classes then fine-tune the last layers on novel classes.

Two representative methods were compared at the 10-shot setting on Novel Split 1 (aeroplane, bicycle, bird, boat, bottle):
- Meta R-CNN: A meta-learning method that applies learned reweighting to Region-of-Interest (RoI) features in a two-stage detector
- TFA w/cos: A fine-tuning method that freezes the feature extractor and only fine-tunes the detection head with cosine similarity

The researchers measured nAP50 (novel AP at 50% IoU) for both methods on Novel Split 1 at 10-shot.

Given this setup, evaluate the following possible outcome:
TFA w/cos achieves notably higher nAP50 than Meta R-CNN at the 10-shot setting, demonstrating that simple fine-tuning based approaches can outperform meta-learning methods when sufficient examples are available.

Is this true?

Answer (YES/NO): YES